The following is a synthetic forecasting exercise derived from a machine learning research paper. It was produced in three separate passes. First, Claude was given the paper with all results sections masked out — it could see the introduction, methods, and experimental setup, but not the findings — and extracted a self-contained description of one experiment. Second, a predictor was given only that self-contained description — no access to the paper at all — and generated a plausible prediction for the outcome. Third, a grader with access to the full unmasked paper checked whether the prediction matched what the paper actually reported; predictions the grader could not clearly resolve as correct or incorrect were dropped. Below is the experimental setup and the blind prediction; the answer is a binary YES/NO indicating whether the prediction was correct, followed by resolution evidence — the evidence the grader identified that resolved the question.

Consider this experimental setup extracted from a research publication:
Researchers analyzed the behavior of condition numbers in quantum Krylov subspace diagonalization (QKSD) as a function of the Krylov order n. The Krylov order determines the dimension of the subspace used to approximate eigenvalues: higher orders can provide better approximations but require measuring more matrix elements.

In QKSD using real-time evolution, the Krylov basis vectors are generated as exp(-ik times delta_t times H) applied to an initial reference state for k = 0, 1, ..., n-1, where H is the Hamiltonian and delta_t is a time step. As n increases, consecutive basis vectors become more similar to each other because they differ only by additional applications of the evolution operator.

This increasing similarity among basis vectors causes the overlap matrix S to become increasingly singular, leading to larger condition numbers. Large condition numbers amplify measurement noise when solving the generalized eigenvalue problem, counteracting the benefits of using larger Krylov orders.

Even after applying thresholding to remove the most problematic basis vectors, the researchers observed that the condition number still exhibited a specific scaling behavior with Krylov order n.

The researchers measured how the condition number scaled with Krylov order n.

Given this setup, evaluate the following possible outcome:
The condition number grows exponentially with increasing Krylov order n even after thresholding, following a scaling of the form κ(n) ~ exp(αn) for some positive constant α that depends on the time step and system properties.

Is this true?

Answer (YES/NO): NO